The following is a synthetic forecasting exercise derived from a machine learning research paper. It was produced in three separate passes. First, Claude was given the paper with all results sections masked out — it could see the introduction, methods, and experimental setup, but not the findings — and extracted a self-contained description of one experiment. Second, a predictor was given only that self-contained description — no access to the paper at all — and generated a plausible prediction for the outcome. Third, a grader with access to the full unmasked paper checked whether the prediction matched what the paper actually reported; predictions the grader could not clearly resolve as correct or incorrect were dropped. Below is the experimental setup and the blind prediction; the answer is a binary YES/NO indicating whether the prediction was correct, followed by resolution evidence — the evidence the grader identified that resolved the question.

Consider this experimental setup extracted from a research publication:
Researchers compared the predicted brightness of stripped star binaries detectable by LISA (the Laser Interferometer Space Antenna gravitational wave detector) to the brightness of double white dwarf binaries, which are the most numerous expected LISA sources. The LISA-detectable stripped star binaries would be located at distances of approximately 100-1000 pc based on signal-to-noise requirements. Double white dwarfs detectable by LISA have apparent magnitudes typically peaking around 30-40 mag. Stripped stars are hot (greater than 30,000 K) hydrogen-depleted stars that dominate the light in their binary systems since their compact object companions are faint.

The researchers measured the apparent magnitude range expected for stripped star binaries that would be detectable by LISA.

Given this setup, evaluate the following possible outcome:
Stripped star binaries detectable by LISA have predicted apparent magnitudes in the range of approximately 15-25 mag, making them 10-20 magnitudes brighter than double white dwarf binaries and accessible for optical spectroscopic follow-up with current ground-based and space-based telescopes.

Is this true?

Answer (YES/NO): NO